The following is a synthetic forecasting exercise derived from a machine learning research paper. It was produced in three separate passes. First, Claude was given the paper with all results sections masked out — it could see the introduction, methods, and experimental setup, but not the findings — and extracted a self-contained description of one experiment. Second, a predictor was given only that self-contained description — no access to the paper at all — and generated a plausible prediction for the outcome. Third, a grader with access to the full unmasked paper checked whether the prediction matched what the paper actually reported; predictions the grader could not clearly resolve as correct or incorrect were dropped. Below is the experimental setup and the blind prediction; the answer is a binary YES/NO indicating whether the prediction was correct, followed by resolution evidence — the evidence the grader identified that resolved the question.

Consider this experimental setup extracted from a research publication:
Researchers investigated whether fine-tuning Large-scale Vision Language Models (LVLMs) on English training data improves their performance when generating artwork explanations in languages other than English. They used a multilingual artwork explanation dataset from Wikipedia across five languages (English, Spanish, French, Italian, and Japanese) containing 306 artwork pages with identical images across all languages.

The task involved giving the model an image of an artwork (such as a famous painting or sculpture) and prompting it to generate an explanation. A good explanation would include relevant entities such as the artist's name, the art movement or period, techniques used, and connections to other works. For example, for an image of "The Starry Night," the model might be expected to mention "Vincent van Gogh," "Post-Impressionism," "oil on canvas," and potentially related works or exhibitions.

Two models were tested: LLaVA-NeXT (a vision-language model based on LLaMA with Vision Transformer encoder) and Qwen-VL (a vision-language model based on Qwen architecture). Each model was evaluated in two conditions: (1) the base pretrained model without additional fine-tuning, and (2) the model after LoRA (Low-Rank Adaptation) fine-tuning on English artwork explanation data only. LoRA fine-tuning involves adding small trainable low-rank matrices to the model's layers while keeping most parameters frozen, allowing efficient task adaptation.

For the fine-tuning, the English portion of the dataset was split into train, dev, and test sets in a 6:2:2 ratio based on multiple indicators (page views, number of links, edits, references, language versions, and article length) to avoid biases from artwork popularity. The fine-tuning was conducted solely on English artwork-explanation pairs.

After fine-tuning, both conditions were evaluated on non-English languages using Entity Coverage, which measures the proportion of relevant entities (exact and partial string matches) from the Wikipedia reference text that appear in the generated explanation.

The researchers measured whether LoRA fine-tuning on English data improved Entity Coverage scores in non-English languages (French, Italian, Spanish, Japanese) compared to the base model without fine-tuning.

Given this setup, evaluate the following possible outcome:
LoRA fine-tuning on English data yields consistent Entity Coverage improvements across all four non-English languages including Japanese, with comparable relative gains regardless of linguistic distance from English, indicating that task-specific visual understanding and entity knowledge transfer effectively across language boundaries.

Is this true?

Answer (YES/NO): NO